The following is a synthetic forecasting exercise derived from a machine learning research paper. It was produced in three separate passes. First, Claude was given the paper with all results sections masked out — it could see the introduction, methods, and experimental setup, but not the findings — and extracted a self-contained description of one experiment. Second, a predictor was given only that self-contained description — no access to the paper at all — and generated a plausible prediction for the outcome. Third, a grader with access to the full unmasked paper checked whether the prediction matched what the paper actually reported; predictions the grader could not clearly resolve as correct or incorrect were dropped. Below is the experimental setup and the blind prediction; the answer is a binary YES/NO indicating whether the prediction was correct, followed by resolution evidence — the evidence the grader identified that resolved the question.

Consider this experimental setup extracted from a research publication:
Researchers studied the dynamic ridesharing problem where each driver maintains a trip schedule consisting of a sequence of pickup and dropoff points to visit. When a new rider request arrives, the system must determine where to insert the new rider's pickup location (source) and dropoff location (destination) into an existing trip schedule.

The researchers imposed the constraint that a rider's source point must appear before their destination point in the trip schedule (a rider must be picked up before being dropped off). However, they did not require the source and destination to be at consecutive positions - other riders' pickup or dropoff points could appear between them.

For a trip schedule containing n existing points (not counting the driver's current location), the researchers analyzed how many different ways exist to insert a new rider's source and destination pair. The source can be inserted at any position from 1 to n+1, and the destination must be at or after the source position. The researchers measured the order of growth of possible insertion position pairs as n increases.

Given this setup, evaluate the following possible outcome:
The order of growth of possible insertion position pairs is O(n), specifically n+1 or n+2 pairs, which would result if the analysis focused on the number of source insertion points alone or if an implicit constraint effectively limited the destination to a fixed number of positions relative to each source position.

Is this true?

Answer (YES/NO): NO